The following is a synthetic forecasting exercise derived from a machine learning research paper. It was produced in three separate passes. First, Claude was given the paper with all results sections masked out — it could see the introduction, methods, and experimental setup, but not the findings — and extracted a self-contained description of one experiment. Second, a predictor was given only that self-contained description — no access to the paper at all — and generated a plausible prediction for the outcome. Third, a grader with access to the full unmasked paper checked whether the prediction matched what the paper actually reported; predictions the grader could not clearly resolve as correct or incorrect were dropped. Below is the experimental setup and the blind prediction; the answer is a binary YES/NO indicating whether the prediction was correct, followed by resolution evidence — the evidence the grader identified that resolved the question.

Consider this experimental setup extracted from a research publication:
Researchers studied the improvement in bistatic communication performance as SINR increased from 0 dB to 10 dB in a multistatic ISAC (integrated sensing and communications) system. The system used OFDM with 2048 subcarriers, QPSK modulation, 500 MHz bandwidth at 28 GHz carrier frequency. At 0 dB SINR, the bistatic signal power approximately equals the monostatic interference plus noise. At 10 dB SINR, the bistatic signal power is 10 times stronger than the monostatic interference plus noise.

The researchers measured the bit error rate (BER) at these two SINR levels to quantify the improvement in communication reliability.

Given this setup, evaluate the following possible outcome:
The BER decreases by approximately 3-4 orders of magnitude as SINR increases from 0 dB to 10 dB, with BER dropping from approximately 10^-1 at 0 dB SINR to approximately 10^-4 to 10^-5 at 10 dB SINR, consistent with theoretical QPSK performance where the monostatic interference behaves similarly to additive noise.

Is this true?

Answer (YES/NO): NO